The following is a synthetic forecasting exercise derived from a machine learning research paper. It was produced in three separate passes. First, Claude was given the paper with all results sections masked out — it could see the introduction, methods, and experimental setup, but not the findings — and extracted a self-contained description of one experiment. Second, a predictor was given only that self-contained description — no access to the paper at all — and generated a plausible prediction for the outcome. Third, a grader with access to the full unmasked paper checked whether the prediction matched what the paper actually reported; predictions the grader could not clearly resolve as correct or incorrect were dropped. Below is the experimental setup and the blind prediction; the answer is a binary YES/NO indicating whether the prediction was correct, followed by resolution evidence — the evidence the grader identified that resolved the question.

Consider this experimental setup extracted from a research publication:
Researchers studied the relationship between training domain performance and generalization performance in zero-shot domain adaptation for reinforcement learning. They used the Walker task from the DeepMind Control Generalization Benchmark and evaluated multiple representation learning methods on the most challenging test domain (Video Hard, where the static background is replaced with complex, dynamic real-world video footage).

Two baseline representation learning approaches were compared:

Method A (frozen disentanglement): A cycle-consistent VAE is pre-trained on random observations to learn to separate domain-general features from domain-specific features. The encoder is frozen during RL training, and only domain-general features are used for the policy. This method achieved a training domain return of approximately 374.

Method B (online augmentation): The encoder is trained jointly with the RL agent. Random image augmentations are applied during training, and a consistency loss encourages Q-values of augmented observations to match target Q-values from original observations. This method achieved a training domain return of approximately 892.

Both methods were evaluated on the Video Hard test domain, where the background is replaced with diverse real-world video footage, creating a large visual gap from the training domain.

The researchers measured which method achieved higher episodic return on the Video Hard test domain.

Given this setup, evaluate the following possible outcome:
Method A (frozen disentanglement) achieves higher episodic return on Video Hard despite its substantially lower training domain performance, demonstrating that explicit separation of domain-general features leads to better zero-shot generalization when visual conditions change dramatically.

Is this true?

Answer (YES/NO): NO